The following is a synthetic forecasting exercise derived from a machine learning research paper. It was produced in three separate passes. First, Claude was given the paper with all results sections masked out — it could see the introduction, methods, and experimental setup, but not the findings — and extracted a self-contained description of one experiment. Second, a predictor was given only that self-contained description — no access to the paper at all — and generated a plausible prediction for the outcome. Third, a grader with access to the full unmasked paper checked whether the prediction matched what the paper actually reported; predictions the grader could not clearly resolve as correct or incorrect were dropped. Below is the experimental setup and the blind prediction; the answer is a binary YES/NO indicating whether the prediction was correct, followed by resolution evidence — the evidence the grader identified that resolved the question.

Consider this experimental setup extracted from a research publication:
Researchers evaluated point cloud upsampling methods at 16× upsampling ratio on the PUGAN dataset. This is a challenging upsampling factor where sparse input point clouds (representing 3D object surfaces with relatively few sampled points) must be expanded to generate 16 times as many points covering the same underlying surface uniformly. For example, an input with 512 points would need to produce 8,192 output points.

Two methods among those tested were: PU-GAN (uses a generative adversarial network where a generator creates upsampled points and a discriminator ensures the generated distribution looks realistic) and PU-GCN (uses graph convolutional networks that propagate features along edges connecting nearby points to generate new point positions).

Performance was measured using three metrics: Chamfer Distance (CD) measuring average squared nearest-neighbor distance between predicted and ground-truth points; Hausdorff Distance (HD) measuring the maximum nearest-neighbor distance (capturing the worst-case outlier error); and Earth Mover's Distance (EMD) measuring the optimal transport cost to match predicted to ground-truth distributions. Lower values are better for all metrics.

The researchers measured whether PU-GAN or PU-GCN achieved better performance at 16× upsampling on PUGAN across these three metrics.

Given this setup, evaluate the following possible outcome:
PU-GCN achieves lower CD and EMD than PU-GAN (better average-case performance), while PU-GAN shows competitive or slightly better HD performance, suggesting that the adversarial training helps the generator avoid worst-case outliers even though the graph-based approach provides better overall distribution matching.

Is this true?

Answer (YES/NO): NO